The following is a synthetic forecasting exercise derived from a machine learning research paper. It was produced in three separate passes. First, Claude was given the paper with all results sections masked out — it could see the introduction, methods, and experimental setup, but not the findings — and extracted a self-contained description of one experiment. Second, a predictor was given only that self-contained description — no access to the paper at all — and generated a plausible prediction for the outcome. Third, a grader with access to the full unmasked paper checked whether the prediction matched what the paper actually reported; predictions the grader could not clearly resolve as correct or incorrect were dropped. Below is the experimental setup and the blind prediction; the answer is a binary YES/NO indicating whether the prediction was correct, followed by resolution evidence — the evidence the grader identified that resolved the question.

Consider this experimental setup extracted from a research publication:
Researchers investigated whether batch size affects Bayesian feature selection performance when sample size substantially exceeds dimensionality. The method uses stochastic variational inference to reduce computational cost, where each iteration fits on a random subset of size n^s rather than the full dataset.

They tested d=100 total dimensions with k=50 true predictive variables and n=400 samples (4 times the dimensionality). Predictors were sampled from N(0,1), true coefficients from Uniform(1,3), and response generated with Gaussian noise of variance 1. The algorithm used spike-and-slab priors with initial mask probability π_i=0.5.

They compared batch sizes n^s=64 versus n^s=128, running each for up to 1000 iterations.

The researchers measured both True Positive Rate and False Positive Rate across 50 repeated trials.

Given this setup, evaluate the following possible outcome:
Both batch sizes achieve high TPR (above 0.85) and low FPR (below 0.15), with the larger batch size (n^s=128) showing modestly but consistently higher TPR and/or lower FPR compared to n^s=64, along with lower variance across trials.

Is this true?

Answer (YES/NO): NO